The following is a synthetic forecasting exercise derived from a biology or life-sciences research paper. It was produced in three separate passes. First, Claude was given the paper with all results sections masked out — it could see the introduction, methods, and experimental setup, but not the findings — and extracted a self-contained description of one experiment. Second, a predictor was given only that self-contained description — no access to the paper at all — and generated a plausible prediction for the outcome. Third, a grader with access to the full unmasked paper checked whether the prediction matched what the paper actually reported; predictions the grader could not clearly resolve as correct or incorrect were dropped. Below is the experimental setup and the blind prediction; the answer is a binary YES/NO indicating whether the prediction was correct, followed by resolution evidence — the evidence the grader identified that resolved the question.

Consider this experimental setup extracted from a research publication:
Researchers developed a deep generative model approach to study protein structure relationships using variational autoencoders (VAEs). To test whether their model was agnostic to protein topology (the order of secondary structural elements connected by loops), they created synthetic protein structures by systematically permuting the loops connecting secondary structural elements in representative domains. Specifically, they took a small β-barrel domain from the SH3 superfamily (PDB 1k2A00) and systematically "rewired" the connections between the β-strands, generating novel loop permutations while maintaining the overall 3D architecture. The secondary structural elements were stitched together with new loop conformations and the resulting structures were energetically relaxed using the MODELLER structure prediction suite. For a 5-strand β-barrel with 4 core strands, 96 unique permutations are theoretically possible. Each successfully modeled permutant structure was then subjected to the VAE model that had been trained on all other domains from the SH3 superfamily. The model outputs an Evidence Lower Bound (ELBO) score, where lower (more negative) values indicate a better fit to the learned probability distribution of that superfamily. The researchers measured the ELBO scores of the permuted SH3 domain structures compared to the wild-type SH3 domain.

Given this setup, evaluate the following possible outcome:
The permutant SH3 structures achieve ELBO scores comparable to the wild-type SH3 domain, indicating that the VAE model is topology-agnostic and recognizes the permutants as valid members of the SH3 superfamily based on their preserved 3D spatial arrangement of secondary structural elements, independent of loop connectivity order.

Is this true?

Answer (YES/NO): YES